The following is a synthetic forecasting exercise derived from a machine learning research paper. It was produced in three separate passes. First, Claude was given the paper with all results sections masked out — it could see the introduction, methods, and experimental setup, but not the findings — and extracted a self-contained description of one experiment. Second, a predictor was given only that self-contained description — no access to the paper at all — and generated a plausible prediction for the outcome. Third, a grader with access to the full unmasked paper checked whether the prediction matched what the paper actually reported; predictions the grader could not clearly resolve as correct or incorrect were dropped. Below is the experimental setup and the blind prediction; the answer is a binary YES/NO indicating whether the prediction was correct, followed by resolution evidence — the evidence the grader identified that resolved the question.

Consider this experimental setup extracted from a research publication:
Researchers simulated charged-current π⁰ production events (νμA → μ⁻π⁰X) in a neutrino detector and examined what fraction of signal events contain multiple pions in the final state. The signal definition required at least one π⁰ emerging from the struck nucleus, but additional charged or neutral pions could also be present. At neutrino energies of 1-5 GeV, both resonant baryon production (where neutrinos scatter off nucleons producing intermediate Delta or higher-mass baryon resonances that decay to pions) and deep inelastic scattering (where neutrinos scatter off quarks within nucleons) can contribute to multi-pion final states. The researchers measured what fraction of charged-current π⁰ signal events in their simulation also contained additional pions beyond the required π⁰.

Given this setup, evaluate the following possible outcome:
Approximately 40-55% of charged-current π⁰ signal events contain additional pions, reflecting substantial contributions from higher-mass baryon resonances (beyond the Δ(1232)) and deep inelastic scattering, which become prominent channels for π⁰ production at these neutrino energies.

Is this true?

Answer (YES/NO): YES